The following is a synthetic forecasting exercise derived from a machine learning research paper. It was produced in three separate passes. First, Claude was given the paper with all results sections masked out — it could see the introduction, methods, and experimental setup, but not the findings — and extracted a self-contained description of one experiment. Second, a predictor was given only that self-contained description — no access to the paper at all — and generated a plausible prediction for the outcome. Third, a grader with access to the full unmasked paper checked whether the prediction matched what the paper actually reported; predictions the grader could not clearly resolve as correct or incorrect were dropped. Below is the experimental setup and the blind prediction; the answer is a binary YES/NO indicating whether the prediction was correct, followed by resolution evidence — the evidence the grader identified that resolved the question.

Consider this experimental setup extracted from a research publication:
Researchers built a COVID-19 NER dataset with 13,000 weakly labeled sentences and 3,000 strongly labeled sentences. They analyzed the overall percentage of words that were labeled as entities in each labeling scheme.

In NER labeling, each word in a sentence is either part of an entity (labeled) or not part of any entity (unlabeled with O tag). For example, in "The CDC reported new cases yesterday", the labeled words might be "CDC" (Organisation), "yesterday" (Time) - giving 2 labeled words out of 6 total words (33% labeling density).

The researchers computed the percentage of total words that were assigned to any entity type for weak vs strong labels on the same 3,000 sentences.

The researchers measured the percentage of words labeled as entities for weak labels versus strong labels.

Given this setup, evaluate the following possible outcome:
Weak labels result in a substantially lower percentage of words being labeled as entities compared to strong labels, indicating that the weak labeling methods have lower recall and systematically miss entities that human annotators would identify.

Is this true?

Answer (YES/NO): YES